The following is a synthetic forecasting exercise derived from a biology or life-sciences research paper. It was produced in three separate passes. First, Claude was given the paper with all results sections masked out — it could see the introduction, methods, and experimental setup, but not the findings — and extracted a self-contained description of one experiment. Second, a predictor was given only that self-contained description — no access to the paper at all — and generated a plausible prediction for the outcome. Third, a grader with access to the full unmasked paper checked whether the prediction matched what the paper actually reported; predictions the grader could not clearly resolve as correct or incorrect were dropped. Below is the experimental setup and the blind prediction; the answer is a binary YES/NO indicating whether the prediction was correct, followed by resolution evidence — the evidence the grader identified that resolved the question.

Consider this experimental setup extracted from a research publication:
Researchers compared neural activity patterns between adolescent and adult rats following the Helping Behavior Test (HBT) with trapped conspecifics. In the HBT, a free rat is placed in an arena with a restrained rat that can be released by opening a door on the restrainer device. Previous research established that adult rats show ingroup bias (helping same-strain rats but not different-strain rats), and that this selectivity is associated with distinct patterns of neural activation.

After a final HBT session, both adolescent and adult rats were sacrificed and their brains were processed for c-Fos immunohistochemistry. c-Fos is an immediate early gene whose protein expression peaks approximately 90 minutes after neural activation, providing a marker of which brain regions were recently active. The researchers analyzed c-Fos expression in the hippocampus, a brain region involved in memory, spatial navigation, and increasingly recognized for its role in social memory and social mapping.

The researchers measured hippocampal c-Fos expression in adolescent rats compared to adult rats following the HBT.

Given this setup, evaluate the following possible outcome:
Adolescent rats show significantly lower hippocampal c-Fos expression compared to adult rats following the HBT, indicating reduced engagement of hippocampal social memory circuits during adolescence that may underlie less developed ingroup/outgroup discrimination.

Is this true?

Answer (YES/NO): YES